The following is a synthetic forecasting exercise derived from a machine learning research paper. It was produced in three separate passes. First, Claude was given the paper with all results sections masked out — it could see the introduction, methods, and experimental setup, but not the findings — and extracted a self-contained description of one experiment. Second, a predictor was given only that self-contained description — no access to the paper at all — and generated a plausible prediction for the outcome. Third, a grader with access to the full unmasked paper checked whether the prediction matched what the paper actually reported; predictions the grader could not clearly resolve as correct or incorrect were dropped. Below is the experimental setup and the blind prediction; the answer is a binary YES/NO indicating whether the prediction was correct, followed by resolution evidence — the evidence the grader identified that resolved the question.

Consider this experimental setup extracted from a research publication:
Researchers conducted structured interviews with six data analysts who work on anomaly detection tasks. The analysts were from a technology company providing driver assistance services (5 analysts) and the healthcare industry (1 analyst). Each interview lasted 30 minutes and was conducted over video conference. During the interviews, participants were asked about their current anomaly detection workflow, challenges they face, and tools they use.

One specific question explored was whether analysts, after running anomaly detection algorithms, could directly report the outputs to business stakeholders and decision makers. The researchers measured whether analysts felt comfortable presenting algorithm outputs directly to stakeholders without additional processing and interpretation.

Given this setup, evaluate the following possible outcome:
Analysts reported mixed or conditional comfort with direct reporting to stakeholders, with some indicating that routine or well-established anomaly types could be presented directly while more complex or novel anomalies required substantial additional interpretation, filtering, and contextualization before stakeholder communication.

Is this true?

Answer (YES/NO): NO